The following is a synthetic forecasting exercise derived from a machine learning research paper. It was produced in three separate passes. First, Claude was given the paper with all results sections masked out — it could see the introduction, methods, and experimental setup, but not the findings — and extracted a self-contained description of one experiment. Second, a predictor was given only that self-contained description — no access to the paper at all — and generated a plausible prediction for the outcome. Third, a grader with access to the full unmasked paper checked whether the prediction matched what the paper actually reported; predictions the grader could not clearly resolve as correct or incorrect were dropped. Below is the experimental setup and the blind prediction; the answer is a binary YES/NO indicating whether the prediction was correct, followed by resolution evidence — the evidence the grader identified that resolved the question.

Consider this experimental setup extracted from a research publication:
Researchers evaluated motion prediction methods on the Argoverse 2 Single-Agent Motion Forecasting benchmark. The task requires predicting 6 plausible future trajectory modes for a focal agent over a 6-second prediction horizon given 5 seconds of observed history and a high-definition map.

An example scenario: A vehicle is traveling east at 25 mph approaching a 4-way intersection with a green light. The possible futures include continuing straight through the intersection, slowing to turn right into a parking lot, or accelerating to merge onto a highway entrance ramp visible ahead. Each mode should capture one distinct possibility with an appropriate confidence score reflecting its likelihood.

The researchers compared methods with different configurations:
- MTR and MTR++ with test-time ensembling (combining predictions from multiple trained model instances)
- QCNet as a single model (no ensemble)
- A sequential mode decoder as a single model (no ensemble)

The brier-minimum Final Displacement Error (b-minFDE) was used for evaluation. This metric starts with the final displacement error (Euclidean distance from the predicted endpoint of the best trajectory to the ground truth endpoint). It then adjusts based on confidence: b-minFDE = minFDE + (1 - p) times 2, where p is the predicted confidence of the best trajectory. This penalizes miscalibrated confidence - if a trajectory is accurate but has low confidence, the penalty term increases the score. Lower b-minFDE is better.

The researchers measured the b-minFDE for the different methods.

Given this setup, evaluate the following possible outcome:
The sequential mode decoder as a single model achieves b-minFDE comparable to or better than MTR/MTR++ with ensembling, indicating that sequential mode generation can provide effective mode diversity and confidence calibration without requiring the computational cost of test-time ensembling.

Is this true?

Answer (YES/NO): YES